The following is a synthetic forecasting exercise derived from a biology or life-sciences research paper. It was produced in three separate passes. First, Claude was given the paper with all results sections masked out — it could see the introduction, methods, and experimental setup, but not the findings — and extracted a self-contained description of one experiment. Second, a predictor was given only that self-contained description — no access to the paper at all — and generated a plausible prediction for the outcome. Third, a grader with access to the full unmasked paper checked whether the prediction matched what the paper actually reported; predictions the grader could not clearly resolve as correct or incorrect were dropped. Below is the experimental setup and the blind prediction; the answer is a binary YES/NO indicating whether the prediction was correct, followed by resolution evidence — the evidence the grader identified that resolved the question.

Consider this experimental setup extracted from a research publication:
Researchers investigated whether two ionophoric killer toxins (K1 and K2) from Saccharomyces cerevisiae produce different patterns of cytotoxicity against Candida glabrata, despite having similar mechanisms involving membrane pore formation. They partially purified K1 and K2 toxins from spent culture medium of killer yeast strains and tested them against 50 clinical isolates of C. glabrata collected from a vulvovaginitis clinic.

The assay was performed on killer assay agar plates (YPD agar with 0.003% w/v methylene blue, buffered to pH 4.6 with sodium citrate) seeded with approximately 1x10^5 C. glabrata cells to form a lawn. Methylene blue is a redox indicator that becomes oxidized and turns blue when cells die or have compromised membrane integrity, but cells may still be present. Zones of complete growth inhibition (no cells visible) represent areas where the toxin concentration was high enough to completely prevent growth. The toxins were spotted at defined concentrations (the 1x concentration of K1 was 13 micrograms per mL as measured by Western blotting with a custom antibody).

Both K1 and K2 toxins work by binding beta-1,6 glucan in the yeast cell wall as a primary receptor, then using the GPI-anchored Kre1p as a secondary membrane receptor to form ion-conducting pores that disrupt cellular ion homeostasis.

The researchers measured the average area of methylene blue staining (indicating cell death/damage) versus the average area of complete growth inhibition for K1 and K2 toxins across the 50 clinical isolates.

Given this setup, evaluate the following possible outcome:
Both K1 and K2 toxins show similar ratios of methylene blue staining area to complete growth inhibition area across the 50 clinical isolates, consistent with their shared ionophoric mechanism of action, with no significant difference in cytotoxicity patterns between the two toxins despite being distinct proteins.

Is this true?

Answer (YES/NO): NO